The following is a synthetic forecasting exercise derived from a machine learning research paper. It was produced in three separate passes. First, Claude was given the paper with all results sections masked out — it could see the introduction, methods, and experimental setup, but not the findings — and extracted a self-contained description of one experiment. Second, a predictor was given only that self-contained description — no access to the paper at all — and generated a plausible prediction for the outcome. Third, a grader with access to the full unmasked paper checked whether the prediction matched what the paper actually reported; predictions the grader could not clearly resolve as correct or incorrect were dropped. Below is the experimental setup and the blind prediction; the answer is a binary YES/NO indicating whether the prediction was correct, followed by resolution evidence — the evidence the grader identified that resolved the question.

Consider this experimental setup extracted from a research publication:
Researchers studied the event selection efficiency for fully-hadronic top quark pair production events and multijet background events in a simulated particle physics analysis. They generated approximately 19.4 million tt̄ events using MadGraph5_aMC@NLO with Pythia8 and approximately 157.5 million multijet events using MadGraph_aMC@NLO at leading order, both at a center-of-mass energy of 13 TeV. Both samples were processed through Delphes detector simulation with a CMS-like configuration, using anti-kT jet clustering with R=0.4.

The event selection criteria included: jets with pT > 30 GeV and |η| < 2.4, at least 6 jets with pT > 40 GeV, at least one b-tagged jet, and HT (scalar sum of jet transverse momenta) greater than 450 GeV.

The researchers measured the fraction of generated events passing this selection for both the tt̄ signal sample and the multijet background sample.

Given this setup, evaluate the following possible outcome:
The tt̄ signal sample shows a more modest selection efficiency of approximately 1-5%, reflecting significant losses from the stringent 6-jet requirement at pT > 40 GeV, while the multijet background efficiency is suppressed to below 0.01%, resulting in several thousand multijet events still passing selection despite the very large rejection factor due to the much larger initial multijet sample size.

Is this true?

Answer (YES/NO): NO